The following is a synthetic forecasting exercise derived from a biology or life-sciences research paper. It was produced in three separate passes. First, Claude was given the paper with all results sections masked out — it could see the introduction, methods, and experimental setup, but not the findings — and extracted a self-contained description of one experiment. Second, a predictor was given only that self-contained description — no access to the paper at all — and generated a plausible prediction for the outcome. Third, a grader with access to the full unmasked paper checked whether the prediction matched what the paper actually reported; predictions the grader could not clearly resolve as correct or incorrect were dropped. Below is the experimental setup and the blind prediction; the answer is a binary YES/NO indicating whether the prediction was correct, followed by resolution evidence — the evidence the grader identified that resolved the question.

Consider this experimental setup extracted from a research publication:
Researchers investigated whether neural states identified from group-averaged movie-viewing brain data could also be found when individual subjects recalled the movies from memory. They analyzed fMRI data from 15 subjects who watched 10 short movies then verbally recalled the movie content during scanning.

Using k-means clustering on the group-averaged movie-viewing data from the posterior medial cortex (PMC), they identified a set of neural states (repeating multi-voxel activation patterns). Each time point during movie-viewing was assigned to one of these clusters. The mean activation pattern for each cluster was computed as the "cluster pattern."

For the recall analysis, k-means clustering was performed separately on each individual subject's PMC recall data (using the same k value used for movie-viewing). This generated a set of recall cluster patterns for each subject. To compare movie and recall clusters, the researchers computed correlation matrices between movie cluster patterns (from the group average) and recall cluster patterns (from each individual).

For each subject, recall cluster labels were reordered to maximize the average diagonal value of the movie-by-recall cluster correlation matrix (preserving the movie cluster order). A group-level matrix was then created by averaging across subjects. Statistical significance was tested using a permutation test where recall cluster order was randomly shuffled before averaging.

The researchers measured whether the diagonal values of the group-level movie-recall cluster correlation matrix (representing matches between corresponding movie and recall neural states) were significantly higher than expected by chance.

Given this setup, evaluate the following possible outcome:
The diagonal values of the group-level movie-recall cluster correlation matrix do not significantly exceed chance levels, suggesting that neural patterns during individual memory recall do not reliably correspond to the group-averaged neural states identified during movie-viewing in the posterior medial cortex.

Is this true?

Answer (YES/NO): NO